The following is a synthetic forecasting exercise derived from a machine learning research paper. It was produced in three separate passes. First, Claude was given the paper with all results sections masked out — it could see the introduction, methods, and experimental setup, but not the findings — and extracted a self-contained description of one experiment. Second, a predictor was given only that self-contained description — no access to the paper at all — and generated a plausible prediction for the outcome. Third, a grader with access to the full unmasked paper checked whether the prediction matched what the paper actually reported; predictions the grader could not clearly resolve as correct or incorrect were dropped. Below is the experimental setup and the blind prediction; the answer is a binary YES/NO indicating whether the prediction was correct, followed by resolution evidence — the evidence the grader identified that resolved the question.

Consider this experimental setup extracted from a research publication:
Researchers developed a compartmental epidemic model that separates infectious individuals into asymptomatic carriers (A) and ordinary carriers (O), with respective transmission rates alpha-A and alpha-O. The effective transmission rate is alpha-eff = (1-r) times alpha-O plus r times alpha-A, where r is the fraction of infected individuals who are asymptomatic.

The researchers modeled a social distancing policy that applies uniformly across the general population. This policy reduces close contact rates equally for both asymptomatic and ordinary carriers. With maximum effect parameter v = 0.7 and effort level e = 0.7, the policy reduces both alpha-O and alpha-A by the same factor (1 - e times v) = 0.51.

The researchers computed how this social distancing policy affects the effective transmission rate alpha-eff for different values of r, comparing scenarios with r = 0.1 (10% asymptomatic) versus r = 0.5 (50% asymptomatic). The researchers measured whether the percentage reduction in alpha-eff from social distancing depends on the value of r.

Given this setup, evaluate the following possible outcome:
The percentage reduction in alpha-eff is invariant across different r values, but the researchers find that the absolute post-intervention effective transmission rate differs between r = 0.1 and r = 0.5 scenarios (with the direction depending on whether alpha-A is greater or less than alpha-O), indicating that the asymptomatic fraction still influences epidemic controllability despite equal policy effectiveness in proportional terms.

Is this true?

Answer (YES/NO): NO